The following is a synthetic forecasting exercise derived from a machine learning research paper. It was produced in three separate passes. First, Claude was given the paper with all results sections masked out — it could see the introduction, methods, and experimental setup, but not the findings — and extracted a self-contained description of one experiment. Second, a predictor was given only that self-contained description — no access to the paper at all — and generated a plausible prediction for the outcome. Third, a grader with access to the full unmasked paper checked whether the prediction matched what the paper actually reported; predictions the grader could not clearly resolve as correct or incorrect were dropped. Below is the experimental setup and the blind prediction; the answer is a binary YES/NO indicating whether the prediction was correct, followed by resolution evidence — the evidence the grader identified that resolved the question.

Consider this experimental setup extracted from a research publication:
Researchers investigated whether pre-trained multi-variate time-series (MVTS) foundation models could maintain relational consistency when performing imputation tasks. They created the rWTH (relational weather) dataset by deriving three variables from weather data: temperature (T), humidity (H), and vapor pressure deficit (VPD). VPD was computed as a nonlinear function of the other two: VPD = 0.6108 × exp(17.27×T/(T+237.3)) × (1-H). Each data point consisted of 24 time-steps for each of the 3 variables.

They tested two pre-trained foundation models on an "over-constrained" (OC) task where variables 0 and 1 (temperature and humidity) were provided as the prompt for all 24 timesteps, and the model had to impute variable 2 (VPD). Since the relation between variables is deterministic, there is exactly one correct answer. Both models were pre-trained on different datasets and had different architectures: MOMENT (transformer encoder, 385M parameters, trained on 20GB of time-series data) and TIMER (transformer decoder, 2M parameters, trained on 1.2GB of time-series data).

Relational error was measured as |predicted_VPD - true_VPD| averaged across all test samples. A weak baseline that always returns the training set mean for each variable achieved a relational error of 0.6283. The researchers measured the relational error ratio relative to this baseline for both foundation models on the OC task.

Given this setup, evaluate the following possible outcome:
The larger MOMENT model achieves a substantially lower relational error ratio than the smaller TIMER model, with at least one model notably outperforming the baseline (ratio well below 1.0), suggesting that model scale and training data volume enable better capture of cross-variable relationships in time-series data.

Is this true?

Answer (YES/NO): YES